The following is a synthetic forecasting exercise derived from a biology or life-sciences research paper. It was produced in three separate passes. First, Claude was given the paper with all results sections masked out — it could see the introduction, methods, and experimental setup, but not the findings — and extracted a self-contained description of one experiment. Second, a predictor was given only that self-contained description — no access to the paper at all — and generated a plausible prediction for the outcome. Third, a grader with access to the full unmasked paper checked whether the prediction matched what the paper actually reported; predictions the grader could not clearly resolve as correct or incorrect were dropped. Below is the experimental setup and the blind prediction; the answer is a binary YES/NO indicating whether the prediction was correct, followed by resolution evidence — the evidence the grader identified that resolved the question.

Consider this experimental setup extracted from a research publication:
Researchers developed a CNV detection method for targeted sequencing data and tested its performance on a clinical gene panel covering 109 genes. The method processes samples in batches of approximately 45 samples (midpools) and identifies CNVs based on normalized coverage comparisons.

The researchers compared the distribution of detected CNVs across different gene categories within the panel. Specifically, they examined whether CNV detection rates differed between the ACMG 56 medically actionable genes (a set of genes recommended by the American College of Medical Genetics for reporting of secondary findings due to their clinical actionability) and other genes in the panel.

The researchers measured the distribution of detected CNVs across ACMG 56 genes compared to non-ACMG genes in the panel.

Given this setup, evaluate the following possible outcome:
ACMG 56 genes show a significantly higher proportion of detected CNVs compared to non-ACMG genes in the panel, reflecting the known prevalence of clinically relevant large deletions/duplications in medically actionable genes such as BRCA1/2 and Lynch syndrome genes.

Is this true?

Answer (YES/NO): NO